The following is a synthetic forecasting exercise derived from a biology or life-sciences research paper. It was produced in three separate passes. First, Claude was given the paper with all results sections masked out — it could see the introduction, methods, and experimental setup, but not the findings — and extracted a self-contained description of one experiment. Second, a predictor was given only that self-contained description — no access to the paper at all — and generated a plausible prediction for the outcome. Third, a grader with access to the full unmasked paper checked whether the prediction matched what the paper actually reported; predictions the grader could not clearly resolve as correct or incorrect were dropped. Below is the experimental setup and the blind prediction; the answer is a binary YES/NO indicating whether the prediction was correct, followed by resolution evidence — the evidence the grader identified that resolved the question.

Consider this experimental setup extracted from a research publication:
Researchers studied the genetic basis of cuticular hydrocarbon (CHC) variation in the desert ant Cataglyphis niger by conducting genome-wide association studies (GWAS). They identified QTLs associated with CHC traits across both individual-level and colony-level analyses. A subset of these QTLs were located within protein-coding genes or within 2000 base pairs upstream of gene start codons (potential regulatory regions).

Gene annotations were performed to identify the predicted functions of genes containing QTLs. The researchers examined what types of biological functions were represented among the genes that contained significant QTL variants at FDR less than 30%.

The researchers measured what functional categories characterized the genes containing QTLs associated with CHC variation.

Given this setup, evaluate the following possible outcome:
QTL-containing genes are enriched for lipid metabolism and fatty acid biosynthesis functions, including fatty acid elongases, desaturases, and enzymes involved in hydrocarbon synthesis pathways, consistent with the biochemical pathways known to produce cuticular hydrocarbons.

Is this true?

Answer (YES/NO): NO